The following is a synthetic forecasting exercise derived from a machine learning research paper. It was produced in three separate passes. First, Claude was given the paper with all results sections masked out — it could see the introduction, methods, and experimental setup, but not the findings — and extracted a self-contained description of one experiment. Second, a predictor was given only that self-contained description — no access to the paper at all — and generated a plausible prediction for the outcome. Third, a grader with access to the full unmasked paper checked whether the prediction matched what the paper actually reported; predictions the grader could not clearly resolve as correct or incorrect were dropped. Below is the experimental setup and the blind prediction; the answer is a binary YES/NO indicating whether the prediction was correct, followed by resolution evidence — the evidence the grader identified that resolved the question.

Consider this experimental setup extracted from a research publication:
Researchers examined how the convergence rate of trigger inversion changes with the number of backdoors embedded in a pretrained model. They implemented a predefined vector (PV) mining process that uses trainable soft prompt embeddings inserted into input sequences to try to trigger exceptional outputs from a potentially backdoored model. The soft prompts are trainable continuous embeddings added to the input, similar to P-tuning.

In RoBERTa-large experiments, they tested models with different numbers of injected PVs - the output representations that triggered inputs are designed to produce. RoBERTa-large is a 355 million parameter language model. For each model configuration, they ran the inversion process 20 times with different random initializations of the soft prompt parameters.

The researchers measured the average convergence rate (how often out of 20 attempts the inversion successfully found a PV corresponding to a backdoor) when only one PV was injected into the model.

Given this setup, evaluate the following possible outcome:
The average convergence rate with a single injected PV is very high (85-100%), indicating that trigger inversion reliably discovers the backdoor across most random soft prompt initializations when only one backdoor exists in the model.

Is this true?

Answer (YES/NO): NO